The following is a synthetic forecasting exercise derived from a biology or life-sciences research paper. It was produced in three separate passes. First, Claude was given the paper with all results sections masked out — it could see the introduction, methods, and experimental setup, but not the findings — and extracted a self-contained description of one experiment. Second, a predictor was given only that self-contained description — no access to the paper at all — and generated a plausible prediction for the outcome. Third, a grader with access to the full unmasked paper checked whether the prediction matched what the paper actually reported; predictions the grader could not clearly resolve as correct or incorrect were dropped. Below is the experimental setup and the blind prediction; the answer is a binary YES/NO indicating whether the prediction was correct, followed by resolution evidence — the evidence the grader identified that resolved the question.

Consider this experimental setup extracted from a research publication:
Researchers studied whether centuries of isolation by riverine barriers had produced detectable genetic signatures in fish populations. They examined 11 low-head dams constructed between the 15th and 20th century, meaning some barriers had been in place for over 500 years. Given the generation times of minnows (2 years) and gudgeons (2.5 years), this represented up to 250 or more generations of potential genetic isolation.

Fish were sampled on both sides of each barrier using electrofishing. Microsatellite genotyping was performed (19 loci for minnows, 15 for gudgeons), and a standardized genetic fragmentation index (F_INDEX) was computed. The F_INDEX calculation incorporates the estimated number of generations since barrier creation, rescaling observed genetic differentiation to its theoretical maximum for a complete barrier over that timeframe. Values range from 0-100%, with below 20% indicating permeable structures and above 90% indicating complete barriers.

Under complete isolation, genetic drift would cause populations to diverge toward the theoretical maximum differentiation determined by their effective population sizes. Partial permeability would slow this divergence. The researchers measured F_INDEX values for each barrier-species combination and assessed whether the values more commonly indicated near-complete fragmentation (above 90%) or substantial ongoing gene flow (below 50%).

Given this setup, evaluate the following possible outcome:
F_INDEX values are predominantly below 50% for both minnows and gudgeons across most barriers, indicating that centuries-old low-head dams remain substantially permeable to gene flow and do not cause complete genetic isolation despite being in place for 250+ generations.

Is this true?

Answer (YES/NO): YES